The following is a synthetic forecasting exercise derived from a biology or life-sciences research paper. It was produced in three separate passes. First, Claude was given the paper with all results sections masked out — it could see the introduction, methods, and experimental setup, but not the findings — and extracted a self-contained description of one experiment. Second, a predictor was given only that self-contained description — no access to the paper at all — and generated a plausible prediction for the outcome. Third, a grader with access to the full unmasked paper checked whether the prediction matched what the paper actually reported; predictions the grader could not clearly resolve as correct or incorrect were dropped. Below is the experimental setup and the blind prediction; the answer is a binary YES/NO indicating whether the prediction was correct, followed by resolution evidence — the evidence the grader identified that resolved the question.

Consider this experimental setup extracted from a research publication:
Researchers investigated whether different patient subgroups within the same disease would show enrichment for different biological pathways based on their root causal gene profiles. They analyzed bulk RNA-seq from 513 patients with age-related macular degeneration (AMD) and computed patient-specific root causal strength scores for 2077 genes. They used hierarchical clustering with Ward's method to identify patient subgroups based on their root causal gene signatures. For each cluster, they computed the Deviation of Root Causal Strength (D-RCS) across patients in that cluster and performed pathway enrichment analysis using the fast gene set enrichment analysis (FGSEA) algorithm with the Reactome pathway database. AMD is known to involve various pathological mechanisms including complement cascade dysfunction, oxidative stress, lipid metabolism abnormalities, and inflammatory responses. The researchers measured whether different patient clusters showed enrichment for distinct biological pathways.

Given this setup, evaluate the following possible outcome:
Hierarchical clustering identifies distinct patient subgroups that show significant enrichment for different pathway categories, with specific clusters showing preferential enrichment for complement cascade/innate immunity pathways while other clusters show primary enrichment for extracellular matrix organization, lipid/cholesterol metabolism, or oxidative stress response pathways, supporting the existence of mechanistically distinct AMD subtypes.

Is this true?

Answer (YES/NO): NO